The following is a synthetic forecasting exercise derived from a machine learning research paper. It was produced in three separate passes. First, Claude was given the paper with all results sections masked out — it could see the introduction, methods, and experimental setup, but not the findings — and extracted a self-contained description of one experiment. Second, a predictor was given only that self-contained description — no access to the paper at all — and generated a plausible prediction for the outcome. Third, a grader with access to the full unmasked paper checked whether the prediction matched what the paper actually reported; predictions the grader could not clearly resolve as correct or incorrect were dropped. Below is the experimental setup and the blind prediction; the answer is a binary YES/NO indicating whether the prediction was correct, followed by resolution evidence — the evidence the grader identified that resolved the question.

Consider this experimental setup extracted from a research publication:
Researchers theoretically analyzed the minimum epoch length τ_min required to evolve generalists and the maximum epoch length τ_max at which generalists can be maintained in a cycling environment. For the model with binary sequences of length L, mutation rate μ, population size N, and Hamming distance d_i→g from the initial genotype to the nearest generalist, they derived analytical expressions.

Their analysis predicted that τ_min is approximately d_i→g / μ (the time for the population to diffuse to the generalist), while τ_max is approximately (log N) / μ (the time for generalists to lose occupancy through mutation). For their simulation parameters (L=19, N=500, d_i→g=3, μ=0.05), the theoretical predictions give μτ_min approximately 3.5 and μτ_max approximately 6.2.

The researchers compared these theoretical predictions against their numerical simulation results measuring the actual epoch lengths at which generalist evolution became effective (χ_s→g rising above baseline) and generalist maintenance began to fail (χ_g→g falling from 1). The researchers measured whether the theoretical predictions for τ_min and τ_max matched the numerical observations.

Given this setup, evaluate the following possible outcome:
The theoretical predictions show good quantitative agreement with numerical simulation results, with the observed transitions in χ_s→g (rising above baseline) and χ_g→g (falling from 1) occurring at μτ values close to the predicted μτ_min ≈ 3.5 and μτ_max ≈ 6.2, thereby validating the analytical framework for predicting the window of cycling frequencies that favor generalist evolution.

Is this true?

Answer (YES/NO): NO